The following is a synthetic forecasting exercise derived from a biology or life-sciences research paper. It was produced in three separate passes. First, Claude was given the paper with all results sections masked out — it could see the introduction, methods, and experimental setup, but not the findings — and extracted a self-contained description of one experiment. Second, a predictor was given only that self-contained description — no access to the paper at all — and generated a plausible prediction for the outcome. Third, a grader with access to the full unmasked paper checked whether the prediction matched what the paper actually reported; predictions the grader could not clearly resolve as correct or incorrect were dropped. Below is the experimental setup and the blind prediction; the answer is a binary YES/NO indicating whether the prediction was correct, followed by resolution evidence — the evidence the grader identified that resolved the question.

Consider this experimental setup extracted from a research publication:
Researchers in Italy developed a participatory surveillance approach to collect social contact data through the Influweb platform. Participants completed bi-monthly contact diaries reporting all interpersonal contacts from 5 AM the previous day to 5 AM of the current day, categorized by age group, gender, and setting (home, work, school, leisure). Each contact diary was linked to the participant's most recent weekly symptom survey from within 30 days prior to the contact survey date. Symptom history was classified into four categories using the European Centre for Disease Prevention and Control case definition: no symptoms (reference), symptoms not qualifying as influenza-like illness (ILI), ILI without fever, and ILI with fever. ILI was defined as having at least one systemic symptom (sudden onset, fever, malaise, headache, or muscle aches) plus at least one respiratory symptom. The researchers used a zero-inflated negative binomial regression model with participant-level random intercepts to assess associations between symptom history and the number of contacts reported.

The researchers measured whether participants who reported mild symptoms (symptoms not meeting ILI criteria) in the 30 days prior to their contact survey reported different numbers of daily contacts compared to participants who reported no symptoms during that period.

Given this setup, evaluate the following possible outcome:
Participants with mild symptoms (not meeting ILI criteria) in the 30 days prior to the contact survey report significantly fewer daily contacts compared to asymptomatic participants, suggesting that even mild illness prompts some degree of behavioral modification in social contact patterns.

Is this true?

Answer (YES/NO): NO